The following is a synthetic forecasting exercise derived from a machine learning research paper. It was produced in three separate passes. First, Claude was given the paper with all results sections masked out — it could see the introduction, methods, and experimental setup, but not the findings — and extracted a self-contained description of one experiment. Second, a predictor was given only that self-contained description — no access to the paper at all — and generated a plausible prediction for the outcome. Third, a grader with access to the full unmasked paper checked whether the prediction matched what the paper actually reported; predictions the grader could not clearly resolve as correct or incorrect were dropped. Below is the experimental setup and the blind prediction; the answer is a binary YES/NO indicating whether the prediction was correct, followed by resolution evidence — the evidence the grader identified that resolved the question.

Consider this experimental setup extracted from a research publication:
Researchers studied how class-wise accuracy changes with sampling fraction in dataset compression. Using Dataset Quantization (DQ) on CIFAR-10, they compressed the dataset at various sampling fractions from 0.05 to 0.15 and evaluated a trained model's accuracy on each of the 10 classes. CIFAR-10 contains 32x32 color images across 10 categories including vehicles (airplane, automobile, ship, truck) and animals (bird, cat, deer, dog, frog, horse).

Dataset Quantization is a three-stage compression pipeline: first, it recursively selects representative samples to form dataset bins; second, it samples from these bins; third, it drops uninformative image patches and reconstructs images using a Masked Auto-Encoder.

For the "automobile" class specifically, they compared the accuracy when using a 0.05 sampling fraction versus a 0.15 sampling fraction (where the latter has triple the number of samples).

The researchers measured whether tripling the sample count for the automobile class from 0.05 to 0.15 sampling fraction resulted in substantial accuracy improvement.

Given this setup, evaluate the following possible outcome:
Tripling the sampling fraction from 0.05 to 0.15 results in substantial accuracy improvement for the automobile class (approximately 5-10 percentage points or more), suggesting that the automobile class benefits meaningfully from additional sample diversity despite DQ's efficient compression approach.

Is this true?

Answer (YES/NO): NO